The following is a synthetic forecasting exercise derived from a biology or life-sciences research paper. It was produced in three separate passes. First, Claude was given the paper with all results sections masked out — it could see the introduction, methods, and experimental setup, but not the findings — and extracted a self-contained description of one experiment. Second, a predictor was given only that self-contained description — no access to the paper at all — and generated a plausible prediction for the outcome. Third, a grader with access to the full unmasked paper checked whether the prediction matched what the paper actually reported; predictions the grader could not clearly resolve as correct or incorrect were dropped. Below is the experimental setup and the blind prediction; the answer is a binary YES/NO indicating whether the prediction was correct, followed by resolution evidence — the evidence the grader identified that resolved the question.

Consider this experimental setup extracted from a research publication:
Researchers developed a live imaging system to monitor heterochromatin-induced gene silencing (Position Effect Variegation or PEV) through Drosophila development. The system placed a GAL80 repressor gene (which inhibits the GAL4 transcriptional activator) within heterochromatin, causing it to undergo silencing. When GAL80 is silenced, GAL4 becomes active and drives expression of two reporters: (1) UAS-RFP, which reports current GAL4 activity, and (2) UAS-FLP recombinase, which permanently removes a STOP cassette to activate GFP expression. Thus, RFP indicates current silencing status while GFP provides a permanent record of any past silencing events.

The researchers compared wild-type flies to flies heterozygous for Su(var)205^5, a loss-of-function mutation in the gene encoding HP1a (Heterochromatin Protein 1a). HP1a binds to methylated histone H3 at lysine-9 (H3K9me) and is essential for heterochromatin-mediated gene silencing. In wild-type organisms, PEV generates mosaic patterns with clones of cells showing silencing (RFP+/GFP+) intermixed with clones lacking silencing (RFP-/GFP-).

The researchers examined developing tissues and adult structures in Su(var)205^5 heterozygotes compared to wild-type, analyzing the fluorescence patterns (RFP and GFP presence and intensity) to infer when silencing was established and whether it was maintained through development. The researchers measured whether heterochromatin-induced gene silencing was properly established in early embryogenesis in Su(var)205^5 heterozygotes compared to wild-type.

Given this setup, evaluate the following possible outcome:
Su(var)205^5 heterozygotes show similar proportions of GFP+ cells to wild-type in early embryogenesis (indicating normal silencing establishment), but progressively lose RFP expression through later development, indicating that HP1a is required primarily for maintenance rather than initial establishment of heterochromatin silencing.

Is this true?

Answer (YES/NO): NO